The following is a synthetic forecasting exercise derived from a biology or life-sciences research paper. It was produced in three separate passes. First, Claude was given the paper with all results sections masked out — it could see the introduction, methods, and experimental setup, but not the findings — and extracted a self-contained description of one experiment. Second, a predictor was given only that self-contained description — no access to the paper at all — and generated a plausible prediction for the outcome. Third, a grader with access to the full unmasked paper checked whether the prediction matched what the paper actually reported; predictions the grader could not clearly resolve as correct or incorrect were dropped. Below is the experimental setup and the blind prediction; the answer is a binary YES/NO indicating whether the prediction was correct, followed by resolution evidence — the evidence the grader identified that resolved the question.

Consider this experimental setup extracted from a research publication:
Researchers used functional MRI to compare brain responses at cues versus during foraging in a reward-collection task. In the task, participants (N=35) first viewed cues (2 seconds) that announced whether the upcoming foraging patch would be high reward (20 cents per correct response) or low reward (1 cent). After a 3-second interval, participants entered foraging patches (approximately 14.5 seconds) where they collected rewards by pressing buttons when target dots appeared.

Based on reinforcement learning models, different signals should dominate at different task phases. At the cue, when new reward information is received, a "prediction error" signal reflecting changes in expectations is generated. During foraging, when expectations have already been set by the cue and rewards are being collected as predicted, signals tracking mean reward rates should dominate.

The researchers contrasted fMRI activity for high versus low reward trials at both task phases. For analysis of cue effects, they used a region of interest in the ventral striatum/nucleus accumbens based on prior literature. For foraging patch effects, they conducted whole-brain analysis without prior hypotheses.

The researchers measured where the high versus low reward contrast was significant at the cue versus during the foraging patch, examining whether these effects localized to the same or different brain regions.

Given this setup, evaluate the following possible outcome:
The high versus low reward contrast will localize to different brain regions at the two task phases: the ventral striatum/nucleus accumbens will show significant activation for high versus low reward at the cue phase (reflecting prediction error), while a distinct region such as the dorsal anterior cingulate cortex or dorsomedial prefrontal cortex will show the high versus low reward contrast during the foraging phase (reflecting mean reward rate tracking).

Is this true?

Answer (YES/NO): NO